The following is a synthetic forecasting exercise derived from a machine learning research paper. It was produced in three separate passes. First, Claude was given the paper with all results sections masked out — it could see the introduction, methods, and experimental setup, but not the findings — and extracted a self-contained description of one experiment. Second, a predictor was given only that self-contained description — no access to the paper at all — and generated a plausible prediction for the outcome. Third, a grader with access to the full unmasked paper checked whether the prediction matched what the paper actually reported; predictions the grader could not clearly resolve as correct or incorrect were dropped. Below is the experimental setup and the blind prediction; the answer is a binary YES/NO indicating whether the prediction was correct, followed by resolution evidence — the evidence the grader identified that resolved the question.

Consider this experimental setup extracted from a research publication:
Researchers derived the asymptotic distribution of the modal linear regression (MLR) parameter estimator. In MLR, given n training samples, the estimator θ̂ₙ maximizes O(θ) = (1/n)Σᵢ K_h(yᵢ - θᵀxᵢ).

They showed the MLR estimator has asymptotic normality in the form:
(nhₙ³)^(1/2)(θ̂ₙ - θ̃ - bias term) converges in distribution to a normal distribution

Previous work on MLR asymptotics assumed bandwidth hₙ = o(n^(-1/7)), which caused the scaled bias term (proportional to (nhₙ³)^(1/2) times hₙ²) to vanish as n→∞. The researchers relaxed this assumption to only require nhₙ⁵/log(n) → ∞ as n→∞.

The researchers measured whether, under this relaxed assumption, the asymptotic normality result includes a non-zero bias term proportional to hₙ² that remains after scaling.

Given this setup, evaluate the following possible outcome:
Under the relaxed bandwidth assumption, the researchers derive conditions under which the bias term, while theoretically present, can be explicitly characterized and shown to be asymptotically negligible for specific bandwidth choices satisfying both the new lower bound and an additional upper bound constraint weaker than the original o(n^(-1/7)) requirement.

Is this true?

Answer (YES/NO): NO